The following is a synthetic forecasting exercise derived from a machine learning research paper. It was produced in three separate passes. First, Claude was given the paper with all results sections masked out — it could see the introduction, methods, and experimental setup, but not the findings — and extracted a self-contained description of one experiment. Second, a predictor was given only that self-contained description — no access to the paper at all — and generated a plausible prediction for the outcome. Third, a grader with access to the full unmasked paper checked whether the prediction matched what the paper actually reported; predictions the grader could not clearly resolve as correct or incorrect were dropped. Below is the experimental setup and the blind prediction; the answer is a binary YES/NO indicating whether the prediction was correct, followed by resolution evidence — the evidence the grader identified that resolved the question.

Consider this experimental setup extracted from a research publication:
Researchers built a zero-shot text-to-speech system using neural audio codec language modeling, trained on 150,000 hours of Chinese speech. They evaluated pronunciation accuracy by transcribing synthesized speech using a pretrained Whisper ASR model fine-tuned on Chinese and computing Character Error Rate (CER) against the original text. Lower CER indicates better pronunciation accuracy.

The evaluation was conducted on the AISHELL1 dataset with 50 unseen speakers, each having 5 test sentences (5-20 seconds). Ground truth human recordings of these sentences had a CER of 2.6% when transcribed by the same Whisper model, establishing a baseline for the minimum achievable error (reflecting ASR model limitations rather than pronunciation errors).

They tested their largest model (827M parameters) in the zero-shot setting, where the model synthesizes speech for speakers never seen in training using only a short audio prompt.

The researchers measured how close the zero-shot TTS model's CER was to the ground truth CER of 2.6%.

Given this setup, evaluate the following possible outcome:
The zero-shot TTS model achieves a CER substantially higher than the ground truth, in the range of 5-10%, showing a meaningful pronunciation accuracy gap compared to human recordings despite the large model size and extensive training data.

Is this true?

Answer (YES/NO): NO